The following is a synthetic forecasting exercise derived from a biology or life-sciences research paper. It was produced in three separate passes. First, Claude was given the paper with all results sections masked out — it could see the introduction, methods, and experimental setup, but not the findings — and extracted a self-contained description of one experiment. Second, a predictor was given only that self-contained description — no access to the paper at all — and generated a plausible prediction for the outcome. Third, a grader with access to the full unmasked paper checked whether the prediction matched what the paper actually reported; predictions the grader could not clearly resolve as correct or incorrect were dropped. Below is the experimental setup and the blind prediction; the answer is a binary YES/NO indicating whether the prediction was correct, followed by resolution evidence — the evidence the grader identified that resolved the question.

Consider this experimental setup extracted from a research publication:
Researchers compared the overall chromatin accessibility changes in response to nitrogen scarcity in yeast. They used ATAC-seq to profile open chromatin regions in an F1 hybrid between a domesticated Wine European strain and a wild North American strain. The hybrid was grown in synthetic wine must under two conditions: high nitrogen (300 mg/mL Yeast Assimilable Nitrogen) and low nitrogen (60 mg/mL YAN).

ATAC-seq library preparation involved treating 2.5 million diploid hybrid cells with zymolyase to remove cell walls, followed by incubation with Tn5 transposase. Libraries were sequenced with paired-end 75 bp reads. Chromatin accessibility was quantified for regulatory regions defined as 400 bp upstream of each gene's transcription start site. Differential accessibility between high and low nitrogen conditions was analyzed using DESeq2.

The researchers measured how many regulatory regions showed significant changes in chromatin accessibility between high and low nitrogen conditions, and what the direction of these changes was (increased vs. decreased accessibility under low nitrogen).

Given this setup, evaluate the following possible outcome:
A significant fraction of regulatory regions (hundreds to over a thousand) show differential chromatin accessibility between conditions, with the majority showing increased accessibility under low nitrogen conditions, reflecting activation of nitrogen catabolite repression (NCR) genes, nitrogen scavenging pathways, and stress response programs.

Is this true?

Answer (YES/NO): NO